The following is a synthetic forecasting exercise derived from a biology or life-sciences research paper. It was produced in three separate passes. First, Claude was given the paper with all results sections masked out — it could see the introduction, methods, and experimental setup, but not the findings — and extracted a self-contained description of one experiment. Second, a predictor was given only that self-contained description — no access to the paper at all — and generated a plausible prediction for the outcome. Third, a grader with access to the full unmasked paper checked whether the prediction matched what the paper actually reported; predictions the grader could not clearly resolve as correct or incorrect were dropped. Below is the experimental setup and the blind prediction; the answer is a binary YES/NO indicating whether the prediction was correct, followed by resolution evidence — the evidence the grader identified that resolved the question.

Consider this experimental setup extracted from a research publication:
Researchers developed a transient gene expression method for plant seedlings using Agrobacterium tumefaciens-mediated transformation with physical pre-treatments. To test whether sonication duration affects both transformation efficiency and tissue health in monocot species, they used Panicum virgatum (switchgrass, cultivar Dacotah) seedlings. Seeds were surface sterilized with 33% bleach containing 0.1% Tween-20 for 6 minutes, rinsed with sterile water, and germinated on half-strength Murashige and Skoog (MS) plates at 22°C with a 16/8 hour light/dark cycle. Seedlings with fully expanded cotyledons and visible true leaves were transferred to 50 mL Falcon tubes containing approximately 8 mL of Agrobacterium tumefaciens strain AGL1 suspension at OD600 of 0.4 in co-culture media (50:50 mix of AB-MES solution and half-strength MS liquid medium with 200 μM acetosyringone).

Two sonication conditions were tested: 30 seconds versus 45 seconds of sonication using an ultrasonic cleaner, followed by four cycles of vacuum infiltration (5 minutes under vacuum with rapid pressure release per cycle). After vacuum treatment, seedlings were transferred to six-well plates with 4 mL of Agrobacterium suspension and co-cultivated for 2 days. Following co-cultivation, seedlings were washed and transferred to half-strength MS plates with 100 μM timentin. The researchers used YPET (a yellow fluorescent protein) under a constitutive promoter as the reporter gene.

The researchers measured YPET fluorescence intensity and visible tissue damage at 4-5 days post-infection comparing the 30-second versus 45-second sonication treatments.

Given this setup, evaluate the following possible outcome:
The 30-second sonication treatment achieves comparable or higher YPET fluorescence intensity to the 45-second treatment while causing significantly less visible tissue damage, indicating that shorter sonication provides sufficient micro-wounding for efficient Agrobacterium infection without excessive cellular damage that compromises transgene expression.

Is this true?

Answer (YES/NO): NO